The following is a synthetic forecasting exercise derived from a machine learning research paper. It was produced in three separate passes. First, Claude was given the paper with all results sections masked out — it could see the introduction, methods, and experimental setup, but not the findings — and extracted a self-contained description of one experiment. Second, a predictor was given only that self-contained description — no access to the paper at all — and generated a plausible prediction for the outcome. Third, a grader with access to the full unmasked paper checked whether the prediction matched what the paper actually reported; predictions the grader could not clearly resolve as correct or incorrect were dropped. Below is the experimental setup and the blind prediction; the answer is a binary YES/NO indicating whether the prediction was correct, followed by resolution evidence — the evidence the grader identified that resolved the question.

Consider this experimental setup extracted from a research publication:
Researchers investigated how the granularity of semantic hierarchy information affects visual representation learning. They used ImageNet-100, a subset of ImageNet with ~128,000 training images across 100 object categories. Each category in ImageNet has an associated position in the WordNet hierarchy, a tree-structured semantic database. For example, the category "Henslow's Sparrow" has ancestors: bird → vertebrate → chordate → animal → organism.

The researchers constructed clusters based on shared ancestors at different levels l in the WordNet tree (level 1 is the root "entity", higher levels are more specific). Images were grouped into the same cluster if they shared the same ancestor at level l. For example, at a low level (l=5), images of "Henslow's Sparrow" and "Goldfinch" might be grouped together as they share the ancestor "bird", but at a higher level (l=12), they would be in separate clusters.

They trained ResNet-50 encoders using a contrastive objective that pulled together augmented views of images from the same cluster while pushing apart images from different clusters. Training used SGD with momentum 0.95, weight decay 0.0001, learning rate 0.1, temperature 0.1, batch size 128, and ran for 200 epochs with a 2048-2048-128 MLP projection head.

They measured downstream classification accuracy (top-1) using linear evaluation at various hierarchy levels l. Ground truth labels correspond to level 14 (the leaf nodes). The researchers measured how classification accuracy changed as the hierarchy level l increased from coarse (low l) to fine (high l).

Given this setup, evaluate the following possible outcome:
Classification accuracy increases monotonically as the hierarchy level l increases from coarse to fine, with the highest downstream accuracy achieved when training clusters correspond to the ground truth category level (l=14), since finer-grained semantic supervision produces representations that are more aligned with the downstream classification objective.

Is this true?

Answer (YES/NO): YES